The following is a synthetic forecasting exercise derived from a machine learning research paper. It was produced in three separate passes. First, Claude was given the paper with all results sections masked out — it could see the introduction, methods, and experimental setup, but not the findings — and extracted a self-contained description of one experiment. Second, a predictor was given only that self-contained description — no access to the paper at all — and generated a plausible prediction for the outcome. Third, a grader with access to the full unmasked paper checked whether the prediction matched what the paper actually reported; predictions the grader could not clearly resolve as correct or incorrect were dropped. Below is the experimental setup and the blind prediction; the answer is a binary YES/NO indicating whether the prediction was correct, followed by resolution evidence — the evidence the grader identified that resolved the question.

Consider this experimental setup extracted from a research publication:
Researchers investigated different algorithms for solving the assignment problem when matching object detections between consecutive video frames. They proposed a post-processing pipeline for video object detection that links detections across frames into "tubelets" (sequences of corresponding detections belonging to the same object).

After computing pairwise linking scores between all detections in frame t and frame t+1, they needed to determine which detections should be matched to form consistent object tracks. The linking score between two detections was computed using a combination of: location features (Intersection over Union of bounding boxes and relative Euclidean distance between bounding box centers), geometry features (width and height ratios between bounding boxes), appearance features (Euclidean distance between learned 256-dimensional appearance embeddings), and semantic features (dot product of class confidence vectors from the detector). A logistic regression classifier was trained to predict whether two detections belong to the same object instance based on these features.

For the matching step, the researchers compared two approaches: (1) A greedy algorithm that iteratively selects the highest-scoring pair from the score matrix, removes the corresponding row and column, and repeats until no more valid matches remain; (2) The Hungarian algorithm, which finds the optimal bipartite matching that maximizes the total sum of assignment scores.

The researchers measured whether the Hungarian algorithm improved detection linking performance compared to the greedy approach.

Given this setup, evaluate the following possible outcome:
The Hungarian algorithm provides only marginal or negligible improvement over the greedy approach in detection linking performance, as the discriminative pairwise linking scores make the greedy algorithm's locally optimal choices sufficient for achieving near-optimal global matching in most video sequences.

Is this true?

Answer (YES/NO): NO